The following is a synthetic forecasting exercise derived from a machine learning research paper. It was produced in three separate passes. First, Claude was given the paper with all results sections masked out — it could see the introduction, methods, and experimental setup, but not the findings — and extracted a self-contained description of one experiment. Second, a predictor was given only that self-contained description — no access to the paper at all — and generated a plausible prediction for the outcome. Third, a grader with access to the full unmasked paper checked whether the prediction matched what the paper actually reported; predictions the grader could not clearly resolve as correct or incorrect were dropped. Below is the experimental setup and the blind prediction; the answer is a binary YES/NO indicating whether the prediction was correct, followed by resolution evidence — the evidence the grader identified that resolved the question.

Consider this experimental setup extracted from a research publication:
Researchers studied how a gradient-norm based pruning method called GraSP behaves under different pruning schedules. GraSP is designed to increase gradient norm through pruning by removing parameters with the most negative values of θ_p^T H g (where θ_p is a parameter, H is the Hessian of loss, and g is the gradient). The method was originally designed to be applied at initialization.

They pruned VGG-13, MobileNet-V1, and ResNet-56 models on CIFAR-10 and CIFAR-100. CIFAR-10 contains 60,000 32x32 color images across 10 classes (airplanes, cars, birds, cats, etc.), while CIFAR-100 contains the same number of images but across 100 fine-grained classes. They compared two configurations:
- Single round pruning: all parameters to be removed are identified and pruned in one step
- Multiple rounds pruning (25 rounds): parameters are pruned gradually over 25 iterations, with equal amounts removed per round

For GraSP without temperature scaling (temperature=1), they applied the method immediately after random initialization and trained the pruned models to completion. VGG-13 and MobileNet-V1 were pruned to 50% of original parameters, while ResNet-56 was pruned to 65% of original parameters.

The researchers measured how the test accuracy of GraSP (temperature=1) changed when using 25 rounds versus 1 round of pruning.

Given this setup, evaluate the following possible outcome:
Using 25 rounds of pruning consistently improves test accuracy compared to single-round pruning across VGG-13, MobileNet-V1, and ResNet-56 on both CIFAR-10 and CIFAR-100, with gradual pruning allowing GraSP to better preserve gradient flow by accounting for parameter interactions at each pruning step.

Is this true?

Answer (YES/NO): NO